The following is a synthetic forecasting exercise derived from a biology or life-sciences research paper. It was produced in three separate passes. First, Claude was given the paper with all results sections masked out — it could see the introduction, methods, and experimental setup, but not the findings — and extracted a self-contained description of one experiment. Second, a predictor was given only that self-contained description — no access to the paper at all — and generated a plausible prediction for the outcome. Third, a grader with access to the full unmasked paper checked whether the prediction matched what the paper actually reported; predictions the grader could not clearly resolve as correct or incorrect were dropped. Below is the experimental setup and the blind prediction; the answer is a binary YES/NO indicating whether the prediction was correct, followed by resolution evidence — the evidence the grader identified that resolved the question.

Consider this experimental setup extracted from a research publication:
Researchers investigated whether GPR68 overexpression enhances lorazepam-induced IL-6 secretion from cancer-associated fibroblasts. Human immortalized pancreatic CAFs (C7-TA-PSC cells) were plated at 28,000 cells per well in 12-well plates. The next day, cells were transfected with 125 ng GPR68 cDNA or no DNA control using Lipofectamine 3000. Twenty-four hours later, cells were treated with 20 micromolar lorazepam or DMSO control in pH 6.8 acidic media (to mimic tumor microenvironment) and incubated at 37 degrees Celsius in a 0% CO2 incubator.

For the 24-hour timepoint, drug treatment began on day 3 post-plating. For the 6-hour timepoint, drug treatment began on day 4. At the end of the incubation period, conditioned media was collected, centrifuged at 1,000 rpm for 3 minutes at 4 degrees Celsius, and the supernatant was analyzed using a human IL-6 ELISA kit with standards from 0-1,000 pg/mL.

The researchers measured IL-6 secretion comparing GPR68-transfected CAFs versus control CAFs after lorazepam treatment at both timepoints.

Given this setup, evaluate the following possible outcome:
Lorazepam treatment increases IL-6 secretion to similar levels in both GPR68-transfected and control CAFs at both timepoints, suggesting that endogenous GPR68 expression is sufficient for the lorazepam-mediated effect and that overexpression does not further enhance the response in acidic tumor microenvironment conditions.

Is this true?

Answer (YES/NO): NO